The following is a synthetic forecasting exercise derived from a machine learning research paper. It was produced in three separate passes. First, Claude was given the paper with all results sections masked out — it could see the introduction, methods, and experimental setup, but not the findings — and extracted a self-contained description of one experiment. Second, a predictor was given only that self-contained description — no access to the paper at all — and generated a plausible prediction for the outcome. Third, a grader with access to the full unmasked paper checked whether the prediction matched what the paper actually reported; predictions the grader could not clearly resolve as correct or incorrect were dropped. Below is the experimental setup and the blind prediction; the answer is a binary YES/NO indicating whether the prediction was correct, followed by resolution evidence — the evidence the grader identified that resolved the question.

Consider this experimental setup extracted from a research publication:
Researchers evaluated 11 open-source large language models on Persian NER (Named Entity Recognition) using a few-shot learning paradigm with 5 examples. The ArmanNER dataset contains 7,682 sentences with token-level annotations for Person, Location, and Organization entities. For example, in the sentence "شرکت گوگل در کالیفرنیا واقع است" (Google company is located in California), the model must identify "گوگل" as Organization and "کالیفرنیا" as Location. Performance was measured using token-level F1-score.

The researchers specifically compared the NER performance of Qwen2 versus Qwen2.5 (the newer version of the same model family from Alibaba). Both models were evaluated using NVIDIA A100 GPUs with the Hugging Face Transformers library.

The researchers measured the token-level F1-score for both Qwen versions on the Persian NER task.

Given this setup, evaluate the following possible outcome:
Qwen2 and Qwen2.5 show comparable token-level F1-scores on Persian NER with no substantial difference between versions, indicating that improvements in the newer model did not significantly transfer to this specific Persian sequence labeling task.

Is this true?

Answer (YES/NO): NO